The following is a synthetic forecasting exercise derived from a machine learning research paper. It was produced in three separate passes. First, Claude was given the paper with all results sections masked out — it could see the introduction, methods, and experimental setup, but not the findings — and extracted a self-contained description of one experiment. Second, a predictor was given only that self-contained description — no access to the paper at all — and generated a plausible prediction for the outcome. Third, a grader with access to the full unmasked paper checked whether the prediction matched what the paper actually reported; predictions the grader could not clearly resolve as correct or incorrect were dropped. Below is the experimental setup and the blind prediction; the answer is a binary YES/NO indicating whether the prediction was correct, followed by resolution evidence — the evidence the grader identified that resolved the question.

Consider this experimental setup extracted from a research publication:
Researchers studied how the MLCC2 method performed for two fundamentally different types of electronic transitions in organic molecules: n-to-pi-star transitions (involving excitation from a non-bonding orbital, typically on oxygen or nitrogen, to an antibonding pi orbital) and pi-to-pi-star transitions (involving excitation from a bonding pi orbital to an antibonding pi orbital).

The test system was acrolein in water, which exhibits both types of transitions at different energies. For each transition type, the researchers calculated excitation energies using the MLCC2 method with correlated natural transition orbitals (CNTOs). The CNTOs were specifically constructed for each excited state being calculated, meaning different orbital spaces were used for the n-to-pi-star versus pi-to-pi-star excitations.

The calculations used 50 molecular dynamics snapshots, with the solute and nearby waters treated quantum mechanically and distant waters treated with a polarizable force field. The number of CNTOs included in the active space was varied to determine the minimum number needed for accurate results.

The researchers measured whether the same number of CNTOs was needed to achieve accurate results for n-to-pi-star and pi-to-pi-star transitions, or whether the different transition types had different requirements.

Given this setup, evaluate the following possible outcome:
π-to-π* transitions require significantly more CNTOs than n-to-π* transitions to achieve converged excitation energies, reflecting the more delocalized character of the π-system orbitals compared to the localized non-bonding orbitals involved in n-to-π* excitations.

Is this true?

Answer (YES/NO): NO